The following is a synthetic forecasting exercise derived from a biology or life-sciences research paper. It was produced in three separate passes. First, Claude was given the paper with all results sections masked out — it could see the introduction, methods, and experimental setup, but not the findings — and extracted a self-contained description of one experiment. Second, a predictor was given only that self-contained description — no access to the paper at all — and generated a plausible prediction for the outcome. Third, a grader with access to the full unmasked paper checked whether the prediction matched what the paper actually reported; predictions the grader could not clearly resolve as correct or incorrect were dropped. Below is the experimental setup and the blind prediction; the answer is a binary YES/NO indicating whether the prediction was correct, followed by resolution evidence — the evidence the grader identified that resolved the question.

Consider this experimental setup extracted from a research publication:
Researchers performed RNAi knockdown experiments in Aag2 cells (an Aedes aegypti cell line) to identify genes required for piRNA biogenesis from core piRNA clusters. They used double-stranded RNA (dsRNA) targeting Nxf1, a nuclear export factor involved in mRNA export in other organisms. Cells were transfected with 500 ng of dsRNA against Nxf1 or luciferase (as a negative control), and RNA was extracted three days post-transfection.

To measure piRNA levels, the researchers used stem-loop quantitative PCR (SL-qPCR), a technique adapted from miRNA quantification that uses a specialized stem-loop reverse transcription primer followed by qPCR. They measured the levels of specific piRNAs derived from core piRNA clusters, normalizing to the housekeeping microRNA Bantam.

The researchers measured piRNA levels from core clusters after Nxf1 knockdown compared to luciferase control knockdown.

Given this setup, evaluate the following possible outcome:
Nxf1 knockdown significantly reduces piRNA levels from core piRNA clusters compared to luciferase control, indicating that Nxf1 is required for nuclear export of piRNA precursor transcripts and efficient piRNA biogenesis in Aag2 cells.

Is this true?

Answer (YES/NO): YES